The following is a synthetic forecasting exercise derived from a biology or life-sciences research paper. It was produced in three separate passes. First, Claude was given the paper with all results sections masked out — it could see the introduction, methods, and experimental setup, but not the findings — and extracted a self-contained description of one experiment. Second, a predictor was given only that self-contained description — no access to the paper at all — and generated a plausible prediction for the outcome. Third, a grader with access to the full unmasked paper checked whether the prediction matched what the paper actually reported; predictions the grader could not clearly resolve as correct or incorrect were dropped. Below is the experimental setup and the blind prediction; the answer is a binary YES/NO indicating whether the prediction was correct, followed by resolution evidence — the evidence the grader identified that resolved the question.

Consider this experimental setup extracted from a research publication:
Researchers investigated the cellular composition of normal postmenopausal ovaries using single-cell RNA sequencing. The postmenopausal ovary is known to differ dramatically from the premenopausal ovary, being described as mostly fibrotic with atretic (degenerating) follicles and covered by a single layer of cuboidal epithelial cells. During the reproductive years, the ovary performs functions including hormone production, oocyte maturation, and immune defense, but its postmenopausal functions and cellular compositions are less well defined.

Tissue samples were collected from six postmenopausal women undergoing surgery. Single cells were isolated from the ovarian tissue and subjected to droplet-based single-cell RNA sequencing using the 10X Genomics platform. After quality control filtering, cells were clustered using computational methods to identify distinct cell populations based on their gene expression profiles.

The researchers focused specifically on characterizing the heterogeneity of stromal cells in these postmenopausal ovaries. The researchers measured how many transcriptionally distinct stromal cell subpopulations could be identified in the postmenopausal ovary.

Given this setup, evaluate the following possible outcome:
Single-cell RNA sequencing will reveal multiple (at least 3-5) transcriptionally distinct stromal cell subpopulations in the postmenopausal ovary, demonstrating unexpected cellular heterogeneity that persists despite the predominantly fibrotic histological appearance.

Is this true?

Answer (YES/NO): YES